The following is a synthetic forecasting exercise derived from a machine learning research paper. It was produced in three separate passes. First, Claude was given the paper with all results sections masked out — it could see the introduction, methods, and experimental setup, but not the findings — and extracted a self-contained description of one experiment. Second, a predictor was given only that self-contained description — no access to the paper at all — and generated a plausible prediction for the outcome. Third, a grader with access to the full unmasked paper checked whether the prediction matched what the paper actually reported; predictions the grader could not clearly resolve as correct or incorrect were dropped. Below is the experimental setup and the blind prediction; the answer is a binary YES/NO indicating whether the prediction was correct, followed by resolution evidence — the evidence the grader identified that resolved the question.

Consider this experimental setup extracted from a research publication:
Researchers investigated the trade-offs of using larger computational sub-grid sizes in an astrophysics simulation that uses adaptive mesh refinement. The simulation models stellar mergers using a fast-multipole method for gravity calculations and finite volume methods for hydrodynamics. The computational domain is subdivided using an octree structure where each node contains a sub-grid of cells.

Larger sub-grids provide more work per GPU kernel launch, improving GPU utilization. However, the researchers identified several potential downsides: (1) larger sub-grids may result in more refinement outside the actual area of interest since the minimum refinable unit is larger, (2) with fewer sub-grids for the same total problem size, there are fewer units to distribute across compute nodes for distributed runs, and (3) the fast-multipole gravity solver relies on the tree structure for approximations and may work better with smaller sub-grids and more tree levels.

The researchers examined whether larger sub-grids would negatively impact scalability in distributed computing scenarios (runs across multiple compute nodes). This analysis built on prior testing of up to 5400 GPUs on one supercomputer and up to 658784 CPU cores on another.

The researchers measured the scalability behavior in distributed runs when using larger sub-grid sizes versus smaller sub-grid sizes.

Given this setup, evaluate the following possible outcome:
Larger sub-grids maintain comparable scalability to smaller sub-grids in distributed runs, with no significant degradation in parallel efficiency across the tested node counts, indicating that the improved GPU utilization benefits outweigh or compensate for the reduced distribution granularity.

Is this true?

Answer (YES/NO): NO